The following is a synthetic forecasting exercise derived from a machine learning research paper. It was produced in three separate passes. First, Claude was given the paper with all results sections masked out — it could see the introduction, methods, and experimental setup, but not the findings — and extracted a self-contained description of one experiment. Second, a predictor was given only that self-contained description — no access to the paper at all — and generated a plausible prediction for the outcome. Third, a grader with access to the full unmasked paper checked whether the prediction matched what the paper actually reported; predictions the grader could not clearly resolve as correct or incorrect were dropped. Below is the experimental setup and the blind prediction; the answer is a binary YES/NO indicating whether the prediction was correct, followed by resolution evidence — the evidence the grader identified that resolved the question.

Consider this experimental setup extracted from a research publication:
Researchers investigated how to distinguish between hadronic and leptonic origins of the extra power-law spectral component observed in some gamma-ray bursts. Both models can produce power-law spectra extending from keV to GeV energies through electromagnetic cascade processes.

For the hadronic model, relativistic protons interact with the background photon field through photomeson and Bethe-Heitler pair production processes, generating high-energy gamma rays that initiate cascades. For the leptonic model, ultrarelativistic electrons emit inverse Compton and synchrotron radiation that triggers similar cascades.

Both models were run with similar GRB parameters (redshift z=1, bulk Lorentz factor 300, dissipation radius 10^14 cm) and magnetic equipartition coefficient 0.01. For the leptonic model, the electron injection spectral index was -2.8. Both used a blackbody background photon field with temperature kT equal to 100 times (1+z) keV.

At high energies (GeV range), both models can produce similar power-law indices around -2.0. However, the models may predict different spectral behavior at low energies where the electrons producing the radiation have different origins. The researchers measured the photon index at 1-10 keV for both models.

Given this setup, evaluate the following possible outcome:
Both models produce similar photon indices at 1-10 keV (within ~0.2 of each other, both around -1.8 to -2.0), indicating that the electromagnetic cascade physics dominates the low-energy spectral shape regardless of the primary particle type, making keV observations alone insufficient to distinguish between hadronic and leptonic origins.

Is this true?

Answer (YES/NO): NO